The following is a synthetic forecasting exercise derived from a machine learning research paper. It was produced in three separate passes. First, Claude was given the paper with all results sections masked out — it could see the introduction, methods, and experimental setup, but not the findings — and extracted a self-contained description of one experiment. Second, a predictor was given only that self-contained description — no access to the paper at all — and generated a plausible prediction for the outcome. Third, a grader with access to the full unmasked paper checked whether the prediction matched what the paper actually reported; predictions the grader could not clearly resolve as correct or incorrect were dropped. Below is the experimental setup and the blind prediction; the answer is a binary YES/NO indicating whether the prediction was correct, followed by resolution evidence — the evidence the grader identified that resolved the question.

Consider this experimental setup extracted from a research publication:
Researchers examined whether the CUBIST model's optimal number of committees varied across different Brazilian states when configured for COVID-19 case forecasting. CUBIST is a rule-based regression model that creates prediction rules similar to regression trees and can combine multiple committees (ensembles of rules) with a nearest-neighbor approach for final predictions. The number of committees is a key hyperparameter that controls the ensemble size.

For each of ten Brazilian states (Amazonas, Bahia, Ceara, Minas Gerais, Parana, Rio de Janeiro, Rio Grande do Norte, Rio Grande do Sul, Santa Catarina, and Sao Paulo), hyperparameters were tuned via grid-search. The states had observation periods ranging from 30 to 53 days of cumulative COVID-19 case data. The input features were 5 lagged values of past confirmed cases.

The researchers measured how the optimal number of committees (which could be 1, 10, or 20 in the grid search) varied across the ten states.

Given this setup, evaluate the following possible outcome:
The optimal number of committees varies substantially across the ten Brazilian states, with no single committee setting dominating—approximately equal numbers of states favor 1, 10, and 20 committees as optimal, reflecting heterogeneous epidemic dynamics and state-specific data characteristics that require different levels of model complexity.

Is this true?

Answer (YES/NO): NO